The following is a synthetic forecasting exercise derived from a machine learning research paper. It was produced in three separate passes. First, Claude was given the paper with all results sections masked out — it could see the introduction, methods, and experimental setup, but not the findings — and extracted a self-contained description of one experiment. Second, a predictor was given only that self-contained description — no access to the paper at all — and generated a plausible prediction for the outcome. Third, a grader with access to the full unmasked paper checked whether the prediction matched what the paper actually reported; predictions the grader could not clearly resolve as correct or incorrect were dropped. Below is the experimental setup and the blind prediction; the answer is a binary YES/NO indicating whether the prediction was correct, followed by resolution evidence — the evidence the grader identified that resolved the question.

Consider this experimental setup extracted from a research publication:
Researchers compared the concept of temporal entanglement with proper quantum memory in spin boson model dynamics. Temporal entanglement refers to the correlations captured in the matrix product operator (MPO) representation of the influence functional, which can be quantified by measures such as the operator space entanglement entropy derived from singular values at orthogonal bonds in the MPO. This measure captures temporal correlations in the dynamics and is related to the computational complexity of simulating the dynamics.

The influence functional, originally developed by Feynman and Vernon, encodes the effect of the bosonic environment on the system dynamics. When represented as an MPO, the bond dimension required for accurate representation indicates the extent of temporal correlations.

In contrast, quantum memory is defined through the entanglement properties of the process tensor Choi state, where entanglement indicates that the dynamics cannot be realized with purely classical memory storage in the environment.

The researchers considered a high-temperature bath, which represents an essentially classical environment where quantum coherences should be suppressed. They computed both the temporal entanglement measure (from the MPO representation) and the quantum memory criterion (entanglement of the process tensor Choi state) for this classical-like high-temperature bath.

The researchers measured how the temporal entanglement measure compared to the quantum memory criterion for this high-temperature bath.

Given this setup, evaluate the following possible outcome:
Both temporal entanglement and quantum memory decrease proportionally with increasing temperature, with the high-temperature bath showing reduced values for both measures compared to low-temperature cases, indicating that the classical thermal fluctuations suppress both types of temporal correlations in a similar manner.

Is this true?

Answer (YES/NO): NO